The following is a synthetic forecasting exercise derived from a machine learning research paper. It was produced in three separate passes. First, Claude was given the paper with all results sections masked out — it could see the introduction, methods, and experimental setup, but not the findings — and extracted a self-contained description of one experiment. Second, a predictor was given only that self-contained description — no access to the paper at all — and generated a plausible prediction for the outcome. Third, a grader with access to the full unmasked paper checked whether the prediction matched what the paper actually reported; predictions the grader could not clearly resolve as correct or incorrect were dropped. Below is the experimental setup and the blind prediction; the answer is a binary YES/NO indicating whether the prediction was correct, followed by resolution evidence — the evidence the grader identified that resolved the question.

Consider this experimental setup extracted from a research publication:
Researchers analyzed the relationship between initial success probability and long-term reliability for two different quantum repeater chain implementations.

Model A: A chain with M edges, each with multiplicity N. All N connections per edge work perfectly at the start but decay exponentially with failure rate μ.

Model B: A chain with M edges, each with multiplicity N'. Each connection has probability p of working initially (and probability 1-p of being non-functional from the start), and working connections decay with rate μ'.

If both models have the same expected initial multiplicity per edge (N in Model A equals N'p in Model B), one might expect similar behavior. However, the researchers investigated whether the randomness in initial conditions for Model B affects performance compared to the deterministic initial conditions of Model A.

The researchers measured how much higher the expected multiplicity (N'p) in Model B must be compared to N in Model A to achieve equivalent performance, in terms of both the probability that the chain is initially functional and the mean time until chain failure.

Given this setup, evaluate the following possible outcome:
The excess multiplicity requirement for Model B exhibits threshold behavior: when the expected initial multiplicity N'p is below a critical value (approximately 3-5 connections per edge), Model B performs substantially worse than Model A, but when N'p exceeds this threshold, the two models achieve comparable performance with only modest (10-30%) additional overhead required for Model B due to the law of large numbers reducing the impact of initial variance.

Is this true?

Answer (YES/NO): NO